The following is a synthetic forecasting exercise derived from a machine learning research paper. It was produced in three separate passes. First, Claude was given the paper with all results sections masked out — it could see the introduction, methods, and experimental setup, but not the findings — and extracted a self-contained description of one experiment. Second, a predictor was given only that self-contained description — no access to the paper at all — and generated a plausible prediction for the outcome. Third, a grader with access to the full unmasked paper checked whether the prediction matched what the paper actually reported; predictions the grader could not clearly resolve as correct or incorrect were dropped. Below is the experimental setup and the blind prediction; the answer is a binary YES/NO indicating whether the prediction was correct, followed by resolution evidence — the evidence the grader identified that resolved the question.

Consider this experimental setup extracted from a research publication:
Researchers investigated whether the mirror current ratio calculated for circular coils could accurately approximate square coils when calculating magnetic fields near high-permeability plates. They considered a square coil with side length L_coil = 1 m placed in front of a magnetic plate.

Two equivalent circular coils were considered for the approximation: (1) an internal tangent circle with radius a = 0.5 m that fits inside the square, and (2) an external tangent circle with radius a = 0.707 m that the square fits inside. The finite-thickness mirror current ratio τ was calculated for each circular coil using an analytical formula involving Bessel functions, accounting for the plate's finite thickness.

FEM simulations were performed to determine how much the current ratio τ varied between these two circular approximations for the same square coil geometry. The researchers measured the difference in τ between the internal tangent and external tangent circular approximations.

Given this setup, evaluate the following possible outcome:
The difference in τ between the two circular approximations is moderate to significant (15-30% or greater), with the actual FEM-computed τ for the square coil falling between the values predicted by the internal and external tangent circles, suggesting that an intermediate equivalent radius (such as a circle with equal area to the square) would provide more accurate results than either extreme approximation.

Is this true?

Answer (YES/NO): NO